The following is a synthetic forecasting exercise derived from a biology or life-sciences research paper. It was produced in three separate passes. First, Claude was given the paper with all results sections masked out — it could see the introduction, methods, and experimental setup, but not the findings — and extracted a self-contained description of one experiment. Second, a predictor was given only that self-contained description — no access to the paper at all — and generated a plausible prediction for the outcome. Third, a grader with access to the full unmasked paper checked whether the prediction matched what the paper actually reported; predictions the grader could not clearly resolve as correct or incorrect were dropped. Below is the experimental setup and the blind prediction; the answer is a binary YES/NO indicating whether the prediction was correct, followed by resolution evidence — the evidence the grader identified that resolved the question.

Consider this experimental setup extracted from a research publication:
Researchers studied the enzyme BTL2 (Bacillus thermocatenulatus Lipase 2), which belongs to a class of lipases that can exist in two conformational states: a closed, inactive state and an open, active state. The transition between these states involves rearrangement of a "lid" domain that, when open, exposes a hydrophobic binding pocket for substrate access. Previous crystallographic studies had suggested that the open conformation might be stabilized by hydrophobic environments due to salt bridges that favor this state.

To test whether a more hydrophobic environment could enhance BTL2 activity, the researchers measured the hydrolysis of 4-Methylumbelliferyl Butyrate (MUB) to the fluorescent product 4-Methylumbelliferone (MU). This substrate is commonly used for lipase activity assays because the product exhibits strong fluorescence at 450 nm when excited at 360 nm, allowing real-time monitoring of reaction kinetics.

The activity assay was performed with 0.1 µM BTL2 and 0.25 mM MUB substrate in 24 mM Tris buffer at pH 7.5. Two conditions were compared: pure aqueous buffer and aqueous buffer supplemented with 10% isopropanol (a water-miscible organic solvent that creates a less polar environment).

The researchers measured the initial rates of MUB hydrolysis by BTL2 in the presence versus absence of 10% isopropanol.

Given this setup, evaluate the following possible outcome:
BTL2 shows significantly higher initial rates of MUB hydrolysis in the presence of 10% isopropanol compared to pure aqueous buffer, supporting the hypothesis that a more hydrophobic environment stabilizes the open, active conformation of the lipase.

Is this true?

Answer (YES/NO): YES